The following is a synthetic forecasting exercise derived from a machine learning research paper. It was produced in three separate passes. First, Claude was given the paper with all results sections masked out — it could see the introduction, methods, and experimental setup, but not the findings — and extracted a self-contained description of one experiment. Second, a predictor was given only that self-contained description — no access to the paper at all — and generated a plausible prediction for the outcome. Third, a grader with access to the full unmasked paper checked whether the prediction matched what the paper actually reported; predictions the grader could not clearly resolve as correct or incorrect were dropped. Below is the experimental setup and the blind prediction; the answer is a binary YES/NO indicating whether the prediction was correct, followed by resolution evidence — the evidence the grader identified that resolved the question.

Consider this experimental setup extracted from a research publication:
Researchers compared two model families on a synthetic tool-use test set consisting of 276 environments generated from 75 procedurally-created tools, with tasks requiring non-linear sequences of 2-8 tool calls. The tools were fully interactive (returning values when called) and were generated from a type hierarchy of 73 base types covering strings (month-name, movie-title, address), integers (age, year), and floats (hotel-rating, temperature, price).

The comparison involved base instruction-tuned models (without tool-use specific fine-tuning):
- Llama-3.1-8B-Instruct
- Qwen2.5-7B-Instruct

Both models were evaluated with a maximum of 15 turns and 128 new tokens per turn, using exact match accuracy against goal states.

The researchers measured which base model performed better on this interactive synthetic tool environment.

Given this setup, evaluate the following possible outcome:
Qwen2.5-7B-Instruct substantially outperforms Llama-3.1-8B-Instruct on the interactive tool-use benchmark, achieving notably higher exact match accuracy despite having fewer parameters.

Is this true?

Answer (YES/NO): NO